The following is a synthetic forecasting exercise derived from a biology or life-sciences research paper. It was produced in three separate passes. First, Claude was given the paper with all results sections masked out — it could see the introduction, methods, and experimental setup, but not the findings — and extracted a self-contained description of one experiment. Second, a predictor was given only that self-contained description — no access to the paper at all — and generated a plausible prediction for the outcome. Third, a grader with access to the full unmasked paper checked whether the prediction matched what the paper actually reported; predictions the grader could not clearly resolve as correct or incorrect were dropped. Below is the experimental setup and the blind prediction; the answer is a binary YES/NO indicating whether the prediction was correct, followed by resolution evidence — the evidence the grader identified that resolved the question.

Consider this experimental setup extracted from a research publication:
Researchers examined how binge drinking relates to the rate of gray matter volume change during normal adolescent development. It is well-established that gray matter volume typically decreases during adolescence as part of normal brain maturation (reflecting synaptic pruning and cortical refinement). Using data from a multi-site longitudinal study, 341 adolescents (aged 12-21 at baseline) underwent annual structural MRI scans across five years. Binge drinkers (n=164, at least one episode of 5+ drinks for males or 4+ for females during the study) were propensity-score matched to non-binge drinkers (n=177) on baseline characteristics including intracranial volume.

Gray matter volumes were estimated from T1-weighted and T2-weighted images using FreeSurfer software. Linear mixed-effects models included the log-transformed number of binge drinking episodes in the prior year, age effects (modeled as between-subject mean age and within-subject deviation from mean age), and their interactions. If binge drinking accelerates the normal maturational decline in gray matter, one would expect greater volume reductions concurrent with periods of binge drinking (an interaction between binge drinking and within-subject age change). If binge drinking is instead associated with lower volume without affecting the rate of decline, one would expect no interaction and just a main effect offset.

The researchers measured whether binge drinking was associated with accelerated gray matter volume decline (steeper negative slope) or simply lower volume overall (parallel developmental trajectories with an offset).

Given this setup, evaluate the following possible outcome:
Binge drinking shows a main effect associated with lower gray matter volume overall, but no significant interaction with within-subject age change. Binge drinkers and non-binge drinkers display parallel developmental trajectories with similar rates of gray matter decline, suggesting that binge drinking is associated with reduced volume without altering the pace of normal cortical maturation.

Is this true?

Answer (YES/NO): YES